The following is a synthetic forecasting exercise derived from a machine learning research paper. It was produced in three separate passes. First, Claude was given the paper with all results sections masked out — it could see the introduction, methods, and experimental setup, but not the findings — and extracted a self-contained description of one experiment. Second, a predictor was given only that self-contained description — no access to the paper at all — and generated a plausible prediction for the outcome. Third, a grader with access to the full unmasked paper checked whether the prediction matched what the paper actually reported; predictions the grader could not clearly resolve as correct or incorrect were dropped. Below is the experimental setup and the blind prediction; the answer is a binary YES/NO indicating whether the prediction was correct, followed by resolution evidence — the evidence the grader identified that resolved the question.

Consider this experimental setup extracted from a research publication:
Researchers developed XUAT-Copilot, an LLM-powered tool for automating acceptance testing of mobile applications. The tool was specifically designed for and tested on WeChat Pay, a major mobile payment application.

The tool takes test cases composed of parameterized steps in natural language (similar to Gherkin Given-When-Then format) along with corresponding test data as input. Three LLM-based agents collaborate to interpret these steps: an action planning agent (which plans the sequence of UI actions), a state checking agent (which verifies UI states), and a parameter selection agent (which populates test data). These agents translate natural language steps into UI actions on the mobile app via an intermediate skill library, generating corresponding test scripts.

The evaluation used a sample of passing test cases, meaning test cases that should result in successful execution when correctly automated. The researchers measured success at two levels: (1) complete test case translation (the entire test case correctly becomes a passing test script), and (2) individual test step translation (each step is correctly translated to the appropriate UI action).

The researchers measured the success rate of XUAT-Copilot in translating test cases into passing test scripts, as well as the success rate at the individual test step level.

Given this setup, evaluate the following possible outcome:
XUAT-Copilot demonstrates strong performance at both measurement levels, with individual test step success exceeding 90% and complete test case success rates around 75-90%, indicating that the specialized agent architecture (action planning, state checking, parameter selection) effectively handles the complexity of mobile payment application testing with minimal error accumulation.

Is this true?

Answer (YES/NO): YES